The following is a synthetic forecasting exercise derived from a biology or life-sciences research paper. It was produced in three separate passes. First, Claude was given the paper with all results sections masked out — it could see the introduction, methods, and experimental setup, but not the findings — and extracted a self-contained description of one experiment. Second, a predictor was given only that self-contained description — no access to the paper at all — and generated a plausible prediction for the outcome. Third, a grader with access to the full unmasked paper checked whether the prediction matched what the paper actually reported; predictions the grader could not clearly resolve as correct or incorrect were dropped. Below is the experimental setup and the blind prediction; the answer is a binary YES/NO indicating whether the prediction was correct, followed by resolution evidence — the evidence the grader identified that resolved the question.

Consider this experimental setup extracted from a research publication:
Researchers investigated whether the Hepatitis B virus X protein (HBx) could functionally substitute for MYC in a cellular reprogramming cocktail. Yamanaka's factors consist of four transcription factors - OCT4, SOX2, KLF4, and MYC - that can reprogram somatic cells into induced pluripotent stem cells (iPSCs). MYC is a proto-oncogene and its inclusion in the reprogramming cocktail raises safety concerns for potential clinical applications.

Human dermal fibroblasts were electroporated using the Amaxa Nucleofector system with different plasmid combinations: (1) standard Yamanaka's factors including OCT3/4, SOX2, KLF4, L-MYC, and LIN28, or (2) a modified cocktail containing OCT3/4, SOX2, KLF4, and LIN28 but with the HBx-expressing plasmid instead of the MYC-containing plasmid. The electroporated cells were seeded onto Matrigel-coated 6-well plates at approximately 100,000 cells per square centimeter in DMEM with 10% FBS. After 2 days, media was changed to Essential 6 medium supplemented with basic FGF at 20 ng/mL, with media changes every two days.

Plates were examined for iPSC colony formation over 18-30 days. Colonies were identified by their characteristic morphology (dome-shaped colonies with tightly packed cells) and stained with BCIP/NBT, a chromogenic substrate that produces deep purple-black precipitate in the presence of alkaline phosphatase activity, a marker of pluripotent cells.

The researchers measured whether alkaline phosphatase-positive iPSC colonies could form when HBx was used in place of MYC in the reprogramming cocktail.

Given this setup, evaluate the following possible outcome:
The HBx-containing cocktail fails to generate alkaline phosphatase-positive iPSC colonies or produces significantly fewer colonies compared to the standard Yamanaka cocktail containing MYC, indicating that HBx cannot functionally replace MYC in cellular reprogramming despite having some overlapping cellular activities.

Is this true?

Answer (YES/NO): NO